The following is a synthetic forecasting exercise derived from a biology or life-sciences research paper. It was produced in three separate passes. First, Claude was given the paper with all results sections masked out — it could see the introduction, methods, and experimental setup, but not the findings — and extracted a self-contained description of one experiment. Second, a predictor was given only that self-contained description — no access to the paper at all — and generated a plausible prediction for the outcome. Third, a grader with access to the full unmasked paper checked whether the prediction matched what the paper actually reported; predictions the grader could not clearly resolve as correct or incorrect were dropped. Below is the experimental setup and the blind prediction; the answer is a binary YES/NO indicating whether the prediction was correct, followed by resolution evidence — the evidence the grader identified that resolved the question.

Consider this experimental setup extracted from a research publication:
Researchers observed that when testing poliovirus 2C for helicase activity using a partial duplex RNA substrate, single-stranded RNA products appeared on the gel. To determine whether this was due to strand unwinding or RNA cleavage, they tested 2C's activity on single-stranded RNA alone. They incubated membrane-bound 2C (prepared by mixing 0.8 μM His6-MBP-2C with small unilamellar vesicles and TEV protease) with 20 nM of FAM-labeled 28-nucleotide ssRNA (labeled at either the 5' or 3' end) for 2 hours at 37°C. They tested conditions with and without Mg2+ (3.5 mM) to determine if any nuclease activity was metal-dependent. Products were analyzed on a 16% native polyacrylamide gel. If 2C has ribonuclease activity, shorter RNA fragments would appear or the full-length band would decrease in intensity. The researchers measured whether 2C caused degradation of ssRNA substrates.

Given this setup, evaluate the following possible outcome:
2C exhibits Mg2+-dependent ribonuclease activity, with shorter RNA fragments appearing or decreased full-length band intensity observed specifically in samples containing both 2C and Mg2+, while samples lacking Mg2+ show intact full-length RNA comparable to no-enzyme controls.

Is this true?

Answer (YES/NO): YES